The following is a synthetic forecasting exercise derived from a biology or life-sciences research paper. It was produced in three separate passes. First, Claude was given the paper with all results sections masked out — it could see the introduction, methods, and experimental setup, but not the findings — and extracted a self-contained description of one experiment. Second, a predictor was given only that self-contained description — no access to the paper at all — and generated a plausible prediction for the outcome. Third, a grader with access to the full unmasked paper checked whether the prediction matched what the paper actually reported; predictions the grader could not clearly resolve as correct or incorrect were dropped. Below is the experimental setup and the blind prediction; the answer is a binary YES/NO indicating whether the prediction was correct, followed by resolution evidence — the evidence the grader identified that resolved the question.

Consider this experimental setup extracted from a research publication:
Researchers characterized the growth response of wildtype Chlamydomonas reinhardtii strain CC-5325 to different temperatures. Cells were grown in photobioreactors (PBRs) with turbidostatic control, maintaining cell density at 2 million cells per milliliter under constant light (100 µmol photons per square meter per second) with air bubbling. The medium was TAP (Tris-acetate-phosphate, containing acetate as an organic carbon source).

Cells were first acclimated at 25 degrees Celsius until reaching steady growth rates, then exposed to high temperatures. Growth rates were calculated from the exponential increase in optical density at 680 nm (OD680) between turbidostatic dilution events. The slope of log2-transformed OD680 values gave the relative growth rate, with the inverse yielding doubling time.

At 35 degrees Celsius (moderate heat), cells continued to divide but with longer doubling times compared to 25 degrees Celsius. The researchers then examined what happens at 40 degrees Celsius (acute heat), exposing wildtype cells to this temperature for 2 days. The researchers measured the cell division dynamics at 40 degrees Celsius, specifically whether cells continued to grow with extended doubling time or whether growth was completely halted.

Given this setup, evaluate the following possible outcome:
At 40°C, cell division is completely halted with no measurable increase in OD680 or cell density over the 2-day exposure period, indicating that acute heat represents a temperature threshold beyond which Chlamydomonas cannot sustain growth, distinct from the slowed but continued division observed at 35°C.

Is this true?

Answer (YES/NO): YES